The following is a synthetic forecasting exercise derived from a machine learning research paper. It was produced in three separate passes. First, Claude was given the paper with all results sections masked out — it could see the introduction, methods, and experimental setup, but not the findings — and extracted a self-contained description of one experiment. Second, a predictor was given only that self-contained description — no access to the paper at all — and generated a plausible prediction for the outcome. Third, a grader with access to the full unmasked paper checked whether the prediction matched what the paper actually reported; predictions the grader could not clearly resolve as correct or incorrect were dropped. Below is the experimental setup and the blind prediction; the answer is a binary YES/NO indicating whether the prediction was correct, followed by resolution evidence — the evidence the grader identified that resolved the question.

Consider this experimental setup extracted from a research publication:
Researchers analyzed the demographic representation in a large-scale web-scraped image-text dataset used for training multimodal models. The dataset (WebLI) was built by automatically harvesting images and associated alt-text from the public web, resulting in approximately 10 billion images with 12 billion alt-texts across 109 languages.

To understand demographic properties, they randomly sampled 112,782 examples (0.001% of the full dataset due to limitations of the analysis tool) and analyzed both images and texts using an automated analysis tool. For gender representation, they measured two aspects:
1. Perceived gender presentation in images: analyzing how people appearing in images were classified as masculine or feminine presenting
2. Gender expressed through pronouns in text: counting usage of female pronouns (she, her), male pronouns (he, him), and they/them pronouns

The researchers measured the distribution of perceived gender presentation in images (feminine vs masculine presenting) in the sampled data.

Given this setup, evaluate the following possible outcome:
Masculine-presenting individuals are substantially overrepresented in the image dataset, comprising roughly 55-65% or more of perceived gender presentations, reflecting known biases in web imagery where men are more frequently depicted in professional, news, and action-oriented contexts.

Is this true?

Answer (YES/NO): NO